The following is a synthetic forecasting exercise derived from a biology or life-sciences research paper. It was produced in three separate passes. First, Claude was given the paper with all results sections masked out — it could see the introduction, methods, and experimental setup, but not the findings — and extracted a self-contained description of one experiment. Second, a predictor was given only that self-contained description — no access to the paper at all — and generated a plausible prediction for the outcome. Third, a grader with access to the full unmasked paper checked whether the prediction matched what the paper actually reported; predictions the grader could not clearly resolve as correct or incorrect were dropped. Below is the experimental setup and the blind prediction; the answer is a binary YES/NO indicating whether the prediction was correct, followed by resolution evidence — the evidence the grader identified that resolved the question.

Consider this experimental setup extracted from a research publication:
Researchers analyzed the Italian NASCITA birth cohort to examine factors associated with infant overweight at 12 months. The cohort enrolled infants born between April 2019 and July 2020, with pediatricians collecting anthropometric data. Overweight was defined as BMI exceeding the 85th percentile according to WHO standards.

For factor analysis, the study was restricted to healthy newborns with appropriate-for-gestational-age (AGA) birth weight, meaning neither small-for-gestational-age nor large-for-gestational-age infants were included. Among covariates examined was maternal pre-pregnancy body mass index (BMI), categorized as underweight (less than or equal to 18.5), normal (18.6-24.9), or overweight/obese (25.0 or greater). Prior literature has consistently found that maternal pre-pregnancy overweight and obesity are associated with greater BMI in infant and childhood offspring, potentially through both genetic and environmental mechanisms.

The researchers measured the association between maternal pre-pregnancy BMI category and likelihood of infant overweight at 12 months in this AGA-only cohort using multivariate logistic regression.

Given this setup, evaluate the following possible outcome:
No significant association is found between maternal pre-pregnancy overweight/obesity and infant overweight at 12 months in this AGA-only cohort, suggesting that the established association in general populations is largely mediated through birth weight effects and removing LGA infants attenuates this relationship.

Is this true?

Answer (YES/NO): YES